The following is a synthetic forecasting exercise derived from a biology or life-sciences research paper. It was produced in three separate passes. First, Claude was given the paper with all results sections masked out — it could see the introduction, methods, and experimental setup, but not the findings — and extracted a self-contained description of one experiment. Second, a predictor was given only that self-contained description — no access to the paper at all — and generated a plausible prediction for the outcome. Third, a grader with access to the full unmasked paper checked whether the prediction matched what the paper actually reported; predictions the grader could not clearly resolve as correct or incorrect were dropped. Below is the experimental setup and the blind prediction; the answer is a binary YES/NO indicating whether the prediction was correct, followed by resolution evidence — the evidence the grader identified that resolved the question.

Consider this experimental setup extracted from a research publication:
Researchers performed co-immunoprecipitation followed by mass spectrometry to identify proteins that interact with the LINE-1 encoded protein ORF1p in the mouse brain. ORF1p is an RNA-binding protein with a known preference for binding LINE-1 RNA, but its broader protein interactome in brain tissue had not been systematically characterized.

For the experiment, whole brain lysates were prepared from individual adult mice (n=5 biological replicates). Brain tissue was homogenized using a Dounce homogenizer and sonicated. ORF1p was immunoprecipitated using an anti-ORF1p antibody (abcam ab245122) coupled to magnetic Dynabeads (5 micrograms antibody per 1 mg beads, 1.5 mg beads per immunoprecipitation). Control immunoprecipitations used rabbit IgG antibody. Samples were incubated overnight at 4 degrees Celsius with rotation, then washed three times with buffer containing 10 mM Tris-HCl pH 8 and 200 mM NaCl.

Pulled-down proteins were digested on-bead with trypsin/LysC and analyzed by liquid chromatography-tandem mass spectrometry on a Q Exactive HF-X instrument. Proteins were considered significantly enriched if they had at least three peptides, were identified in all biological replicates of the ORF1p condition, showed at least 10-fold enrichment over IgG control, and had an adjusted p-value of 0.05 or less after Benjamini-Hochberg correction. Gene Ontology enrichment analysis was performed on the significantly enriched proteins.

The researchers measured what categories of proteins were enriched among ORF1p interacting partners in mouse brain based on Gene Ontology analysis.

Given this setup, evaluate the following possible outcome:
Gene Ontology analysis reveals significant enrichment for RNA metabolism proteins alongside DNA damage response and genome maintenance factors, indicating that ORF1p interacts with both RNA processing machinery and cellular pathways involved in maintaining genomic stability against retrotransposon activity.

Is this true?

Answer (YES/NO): NO